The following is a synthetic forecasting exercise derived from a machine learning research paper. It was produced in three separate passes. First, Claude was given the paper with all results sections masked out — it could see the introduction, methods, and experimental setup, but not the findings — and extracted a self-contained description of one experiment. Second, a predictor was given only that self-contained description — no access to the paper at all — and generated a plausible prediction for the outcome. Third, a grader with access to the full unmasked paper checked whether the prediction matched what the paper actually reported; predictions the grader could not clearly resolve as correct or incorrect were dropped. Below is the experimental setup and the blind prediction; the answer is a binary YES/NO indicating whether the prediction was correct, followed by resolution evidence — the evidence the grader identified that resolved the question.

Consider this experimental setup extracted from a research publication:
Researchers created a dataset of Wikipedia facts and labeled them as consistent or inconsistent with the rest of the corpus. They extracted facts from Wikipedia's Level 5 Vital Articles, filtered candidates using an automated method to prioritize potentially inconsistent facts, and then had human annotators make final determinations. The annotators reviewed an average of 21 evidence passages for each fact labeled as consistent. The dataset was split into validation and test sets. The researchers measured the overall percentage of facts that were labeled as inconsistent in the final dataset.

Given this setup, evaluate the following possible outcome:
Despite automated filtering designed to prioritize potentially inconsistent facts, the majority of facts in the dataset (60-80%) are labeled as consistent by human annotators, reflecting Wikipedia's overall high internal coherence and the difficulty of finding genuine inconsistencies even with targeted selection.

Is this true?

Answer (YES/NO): YES